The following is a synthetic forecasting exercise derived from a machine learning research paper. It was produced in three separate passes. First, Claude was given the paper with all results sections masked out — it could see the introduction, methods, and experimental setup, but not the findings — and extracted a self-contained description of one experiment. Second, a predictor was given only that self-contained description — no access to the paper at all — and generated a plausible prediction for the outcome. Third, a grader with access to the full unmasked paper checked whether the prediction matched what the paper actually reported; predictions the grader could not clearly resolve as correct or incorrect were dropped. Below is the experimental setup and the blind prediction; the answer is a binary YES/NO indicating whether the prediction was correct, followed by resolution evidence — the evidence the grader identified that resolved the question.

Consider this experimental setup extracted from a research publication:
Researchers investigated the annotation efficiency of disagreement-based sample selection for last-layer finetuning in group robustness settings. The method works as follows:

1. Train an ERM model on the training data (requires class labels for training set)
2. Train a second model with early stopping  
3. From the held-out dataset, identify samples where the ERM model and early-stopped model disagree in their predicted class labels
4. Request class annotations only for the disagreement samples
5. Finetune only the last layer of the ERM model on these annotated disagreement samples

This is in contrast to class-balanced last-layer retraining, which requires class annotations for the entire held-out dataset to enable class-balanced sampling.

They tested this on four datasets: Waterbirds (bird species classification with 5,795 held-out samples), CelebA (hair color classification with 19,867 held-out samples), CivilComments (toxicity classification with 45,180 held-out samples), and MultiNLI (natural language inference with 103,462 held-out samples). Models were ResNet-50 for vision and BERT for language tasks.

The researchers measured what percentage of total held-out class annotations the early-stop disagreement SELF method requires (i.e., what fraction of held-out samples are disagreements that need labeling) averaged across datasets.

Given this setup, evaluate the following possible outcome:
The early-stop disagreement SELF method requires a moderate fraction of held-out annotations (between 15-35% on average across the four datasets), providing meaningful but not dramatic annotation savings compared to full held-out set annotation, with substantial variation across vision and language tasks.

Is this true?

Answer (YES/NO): NO